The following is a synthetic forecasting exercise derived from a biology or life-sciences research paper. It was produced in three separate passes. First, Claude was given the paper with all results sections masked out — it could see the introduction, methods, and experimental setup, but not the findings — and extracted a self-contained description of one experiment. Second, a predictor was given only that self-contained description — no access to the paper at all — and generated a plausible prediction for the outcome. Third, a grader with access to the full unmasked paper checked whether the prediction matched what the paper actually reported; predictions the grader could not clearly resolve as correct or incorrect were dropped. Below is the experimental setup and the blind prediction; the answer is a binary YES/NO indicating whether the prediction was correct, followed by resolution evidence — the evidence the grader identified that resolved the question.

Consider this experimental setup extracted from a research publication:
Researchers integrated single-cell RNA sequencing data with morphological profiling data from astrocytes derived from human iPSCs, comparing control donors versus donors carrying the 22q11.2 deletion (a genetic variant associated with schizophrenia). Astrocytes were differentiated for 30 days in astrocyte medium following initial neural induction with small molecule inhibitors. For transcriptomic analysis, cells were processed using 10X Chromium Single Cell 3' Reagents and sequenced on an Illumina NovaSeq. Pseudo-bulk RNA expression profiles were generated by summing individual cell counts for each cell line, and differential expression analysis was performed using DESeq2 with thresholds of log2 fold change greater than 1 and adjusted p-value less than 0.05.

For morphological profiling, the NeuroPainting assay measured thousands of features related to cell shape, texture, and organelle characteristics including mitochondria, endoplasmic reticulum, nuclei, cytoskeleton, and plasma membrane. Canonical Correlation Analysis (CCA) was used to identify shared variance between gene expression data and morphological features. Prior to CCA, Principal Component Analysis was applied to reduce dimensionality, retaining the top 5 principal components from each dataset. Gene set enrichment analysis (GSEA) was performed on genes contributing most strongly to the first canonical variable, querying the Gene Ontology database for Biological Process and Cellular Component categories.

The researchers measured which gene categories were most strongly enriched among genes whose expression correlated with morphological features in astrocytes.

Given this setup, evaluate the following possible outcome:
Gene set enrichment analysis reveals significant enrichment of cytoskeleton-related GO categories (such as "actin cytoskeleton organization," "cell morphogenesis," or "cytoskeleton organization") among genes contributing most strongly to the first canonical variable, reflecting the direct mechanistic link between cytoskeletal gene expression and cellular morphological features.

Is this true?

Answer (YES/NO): NO